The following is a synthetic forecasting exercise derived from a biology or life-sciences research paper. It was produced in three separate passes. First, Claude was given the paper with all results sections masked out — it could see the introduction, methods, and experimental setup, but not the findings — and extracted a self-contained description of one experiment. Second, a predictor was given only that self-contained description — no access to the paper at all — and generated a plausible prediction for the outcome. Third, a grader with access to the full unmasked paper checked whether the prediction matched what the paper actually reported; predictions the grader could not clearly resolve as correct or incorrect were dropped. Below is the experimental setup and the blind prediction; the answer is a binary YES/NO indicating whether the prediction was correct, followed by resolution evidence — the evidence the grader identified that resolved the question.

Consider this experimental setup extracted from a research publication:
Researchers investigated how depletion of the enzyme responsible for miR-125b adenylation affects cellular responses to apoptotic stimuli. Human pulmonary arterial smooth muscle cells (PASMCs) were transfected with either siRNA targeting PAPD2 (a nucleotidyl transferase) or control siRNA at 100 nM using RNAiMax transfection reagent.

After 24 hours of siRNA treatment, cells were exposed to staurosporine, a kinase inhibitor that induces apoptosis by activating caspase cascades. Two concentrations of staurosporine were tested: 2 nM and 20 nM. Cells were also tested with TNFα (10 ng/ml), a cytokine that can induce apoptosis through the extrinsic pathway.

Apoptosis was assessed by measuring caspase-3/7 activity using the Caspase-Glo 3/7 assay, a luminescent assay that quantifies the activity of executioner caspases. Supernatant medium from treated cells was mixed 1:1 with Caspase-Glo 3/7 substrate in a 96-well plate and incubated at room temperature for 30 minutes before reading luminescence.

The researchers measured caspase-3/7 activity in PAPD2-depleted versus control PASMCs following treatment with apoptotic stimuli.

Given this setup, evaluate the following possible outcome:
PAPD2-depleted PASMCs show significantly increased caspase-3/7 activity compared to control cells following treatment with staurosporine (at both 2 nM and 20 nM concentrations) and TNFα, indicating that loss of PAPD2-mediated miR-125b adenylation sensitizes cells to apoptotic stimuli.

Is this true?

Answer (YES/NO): NO